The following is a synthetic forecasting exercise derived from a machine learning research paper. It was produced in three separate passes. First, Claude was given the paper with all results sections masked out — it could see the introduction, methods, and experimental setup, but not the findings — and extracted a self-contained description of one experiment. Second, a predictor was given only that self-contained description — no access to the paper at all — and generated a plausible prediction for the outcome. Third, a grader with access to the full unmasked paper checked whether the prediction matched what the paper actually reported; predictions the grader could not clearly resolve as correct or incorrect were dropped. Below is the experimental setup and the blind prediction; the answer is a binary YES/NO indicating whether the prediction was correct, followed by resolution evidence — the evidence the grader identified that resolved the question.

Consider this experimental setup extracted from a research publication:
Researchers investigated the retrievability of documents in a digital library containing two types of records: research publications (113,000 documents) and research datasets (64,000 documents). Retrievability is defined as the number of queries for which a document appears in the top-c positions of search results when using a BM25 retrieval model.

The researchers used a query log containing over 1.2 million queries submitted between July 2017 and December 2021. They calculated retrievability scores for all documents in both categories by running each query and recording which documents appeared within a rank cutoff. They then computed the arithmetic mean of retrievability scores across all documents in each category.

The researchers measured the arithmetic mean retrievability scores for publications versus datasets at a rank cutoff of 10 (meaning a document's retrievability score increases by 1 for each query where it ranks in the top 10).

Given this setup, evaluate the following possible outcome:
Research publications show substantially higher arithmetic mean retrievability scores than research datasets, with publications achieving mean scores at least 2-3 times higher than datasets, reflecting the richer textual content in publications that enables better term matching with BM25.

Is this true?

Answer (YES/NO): NO